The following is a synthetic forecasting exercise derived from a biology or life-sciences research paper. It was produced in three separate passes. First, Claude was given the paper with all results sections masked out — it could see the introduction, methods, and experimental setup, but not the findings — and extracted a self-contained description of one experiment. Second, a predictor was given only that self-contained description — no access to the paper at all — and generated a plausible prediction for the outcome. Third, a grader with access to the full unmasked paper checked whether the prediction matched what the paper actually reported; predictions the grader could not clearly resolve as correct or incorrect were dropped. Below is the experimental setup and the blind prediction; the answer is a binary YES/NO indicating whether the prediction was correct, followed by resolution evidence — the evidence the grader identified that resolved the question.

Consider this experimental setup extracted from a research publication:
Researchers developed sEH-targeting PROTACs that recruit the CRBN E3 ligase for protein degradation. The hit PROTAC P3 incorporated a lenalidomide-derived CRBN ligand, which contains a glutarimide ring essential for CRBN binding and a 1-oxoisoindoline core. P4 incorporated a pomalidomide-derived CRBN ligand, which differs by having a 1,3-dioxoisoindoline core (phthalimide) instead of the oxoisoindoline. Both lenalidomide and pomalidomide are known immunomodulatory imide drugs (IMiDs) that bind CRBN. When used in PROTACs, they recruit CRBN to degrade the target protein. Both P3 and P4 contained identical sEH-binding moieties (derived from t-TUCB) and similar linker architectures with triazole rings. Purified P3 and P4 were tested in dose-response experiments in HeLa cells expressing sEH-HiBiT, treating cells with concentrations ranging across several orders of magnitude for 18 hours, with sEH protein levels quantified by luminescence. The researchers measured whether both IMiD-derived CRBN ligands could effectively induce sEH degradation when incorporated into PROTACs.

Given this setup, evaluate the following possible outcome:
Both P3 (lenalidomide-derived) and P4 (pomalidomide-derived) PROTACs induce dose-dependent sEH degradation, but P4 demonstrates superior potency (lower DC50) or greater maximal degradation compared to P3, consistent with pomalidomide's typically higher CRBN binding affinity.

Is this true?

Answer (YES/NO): YES